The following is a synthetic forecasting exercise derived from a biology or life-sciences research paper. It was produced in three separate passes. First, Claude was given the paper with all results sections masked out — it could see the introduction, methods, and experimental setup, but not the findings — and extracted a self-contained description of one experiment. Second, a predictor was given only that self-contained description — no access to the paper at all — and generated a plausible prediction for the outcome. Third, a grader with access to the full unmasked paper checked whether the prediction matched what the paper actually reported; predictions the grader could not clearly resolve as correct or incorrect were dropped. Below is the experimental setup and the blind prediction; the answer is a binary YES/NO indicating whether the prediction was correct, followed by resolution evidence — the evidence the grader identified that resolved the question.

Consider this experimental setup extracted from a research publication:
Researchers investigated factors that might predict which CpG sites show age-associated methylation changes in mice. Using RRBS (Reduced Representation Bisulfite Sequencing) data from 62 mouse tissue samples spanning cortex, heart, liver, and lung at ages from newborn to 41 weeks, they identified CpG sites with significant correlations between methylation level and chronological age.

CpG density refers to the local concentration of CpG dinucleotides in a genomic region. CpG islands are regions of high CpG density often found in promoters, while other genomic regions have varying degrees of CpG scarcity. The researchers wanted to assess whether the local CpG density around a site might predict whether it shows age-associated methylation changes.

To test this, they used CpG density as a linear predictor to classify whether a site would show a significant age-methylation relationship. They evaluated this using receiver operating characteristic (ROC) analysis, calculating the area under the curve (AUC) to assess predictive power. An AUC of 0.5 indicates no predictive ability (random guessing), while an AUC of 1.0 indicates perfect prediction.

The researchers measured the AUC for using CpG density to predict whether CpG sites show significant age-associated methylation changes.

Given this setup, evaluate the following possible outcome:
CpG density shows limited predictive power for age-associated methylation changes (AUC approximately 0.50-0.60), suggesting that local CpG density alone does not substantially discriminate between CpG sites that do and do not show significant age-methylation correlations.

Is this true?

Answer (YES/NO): YES